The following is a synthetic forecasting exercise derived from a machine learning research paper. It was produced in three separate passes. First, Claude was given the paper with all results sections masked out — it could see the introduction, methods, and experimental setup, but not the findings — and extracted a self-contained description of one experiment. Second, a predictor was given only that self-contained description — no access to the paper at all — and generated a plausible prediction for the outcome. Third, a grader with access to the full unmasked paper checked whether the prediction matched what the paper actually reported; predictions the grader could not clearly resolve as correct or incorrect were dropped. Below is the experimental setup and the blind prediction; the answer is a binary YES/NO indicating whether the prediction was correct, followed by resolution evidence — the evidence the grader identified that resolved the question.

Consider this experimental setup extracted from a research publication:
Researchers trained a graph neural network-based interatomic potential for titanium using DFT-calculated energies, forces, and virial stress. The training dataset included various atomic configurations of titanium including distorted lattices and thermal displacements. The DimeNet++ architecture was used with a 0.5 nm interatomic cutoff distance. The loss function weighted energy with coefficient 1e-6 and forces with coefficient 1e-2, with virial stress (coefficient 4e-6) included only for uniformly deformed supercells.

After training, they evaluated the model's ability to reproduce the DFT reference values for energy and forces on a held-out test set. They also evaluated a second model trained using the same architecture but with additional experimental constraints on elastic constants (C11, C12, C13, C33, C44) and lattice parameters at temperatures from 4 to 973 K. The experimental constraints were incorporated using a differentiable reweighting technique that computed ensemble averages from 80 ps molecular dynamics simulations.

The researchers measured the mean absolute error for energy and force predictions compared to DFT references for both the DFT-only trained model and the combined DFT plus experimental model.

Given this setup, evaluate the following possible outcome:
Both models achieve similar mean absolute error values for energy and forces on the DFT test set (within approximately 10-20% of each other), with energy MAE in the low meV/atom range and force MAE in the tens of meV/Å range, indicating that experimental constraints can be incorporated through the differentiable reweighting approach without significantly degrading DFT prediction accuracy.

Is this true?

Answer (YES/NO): NO